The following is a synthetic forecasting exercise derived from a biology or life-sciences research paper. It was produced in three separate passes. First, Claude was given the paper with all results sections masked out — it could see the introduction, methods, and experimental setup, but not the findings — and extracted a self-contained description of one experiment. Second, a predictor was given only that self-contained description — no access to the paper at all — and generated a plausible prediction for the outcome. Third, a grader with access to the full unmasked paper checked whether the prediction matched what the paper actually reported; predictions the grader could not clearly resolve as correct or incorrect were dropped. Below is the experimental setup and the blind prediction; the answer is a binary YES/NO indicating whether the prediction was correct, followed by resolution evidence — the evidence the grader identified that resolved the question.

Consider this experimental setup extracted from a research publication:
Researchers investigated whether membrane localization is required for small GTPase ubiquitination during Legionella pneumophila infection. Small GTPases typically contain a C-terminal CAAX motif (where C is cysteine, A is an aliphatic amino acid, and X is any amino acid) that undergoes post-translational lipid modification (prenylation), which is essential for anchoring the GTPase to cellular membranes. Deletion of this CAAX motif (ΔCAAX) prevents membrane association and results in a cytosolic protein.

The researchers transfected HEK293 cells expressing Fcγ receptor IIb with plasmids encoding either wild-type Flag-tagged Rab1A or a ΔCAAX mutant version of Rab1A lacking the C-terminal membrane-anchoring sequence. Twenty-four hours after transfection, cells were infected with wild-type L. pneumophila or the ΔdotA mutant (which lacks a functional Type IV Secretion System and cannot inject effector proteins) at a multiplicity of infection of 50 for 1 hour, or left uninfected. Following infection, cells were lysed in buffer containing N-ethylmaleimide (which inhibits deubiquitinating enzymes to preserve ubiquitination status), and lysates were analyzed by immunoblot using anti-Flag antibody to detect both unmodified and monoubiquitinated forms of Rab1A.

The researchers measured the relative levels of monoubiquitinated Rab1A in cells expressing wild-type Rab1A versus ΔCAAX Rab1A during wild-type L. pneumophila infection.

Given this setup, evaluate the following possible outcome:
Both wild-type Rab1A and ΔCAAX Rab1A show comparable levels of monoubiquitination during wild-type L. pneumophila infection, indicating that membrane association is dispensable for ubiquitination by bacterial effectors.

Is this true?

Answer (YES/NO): NO